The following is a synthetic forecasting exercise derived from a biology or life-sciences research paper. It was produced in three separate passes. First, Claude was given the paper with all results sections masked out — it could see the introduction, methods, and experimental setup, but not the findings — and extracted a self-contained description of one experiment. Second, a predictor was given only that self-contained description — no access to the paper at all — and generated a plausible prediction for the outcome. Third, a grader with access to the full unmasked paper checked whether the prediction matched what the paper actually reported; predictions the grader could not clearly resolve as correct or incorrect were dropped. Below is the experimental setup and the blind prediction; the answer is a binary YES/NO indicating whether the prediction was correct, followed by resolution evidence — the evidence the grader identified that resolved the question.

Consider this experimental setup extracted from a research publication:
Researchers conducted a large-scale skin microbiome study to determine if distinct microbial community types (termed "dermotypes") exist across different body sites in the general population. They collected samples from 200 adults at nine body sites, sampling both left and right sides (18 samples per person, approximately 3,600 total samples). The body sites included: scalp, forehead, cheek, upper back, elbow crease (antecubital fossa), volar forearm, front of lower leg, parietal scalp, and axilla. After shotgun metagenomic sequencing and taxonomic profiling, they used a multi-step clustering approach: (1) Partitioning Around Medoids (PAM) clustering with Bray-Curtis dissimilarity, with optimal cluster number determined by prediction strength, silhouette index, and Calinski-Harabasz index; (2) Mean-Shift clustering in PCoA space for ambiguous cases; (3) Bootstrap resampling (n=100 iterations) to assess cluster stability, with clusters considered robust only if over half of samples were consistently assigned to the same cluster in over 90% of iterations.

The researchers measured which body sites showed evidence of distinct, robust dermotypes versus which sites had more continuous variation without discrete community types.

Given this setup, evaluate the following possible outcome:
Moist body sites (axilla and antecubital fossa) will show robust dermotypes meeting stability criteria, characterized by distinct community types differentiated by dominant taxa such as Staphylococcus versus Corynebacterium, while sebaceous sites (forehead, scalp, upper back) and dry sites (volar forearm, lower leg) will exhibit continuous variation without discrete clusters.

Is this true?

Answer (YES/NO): NO